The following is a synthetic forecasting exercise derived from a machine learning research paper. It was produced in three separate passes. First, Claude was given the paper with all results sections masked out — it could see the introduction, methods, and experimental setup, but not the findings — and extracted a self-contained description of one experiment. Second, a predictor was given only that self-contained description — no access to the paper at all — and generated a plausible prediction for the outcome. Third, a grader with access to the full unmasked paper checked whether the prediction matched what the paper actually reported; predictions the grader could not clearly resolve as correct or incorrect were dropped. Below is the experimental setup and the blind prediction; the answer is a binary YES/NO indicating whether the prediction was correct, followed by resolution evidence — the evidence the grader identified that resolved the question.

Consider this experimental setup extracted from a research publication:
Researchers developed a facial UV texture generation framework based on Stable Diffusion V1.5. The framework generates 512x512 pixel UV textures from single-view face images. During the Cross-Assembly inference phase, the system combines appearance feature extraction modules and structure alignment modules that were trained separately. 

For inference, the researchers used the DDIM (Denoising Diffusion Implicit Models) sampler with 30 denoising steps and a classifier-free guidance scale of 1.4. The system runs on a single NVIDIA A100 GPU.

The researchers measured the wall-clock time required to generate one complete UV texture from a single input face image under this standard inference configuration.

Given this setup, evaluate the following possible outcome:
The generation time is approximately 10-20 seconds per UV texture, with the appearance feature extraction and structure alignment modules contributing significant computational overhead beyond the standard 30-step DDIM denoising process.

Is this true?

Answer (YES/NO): NO